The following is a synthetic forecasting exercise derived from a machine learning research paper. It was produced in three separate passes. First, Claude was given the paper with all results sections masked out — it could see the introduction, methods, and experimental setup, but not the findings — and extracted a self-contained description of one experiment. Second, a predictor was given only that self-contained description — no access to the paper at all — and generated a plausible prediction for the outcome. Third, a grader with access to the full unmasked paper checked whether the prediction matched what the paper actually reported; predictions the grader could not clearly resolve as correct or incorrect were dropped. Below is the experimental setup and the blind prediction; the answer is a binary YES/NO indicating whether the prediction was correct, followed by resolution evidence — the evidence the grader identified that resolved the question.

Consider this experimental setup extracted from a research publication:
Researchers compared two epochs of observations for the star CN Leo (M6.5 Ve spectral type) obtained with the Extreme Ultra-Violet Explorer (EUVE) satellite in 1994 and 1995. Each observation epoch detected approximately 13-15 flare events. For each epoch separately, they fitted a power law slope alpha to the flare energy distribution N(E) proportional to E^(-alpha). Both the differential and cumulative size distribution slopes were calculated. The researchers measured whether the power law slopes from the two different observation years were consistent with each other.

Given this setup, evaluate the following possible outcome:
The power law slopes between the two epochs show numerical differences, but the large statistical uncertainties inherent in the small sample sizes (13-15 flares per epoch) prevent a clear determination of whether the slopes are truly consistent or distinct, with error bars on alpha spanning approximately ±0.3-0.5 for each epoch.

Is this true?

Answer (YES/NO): NO